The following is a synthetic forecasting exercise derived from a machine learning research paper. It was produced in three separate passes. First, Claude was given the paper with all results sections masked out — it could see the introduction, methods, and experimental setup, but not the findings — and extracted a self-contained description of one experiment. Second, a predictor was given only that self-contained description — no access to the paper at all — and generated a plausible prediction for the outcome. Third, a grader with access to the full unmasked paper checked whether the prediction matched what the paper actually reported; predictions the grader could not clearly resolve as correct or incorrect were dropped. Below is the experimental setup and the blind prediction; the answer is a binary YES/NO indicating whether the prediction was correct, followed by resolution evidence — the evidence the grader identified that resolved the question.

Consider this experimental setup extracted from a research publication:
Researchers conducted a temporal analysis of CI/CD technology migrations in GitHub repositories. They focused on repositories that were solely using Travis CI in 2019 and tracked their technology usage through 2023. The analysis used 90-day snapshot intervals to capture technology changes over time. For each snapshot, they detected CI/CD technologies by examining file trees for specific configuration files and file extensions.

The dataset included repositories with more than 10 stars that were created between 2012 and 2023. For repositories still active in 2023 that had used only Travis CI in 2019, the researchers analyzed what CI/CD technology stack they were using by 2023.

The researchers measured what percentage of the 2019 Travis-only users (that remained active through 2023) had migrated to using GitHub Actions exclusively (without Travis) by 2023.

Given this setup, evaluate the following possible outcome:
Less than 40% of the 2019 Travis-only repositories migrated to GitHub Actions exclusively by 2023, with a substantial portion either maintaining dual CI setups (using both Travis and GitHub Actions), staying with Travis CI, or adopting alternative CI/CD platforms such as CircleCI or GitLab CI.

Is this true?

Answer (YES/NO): NO